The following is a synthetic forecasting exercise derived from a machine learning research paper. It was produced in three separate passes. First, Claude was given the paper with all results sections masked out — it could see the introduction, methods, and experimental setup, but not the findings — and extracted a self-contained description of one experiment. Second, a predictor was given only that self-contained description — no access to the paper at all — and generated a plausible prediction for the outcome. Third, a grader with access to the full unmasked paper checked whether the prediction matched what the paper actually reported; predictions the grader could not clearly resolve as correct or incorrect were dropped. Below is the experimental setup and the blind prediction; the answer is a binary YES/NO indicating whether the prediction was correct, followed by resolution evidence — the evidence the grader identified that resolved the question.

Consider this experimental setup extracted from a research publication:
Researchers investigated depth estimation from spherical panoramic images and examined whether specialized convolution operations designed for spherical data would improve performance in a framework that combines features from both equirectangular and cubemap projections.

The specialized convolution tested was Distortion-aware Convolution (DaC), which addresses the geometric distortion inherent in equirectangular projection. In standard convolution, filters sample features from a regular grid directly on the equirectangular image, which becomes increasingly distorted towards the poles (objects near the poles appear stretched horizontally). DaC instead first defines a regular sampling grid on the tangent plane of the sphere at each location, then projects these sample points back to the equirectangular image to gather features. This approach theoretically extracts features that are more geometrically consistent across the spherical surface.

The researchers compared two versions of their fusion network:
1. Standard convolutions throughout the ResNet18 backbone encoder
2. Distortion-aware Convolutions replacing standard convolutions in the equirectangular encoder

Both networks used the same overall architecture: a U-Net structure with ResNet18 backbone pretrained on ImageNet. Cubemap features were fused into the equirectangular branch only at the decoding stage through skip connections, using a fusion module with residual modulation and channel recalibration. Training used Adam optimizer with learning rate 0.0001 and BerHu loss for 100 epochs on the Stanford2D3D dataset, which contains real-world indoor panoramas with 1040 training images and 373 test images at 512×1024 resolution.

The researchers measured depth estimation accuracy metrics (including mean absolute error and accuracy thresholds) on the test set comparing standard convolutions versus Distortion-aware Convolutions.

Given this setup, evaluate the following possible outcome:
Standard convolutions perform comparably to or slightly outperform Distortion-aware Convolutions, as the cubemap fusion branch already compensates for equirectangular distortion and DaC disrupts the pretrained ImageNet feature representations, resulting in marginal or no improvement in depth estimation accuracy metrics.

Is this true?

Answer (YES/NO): YES